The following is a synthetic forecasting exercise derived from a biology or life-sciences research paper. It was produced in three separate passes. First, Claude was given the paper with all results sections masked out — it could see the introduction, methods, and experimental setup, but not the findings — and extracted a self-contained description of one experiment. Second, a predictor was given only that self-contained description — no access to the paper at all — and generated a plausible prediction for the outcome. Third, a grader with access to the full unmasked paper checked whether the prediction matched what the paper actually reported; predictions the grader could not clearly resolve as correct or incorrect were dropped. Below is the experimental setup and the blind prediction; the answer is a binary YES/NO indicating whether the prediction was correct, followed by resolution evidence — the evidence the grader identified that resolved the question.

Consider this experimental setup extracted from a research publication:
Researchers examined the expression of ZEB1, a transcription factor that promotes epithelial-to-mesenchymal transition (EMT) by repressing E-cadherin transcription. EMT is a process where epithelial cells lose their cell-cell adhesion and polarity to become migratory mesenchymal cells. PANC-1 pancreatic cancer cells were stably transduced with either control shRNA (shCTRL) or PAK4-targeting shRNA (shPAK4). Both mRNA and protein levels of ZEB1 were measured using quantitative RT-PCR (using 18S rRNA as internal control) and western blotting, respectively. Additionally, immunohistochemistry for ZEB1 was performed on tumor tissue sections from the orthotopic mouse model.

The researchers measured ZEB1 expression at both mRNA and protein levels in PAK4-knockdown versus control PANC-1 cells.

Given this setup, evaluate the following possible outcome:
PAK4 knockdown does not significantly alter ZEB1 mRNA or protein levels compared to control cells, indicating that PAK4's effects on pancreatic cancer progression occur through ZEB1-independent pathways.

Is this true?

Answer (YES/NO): NO